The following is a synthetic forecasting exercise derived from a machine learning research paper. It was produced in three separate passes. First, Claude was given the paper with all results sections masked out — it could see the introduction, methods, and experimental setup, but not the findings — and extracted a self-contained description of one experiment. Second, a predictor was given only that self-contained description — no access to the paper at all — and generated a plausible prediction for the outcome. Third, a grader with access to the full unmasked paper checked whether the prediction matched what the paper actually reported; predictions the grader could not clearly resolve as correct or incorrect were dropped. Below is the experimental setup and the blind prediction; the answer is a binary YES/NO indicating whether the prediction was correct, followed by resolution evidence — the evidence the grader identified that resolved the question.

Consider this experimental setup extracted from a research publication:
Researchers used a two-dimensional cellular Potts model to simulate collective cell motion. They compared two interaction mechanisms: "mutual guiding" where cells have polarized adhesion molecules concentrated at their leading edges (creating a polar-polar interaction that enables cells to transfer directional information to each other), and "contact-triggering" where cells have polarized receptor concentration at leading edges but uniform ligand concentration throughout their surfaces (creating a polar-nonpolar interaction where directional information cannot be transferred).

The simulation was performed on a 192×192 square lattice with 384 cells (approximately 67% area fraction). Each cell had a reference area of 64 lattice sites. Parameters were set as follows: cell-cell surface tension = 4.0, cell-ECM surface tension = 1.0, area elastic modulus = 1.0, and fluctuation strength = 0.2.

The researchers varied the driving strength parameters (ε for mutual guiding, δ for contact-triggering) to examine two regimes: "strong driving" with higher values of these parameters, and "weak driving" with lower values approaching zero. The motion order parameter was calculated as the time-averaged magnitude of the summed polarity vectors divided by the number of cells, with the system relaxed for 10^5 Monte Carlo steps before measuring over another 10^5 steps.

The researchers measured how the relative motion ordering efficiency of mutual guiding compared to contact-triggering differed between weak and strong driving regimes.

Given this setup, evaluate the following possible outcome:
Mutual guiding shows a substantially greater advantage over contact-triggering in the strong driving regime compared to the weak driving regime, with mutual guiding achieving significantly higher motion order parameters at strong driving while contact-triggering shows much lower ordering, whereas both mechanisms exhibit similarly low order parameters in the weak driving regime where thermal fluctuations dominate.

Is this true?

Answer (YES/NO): NO